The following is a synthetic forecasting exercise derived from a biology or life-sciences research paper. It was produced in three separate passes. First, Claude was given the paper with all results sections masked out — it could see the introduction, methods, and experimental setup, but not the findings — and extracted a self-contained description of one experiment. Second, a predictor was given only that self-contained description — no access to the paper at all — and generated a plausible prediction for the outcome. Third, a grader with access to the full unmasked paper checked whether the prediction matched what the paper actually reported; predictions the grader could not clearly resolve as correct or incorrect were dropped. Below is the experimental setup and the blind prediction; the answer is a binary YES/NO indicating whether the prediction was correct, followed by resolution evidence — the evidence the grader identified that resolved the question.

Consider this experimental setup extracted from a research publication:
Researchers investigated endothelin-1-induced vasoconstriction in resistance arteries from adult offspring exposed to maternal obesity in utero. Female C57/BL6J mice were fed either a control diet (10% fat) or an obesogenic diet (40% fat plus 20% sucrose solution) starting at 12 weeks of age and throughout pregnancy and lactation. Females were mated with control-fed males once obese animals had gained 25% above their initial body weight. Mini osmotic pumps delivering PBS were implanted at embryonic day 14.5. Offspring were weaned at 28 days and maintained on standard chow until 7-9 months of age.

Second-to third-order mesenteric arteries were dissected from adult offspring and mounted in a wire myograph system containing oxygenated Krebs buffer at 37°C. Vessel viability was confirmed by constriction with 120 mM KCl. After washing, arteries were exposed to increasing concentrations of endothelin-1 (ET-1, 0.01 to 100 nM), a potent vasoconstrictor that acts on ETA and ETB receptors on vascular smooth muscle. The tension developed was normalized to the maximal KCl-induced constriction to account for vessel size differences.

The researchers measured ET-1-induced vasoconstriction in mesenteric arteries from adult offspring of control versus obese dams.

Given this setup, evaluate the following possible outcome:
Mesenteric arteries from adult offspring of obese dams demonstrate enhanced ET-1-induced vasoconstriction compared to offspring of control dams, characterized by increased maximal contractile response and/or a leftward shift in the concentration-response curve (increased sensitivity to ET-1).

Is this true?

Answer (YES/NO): NO